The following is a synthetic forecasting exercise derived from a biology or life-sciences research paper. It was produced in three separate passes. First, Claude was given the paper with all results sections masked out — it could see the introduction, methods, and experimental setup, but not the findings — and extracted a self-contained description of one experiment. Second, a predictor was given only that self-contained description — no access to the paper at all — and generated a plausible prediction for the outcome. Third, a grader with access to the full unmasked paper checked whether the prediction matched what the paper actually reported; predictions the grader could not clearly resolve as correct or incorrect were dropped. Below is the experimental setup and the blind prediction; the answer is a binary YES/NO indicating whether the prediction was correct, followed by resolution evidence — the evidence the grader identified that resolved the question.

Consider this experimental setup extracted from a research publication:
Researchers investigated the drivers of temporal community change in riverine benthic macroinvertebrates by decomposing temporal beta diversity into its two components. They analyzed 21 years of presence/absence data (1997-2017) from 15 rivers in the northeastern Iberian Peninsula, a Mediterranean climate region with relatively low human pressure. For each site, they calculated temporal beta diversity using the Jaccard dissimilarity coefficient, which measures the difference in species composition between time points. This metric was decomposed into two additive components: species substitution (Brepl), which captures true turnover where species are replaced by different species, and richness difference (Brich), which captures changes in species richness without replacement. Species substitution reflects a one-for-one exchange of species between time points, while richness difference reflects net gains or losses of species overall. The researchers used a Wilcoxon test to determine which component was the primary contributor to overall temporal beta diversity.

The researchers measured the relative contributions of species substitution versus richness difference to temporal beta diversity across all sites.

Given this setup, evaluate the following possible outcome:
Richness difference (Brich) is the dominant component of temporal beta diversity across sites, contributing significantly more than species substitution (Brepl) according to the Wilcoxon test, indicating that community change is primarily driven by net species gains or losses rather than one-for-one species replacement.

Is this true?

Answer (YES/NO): NO